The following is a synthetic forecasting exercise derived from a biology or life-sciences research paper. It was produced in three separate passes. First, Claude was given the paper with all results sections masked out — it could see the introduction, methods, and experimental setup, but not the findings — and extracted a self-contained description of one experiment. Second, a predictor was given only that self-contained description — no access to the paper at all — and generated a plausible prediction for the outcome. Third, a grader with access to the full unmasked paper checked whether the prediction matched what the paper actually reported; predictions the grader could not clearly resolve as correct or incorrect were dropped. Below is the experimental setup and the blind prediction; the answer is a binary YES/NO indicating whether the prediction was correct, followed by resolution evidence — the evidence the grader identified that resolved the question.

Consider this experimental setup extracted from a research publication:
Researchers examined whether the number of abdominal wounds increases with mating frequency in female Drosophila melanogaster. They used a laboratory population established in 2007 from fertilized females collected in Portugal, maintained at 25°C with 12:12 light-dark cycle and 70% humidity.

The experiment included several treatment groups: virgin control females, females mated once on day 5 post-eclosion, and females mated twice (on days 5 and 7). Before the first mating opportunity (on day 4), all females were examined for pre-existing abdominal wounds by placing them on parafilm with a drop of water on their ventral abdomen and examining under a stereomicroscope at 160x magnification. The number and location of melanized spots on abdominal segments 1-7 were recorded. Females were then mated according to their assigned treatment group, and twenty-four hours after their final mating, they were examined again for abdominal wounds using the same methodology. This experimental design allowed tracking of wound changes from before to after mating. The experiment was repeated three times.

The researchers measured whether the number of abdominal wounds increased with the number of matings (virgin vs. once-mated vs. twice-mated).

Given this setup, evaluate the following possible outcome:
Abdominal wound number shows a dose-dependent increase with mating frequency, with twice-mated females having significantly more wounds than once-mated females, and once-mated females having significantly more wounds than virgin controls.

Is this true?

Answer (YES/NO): YES